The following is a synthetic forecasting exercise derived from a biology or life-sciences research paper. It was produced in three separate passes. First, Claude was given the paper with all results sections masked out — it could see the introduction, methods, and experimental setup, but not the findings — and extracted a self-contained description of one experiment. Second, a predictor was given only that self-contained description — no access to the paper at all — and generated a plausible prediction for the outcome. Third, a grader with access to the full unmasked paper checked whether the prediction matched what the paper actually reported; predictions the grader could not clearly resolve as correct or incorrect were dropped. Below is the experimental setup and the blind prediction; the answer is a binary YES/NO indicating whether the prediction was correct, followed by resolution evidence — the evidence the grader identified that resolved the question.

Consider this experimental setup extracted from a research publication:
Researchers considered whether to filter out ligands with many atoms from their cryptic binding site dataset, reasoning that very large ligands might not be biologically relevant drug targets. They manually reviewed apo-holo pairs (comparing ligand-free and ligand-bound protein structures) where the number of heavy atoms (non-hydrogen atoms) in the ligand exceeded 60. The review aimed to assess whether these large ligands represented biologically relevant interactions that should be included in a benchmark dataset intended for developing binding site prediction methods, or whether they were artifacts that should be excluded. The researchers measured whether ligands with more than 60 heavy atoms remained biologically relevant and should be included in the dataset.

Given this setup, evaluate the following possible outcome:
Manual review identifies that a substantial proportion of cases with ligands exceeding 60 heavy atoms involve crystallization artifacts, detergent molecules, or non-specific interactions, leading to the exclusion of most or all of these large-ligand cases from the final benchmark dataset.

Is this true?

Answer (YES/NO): NO